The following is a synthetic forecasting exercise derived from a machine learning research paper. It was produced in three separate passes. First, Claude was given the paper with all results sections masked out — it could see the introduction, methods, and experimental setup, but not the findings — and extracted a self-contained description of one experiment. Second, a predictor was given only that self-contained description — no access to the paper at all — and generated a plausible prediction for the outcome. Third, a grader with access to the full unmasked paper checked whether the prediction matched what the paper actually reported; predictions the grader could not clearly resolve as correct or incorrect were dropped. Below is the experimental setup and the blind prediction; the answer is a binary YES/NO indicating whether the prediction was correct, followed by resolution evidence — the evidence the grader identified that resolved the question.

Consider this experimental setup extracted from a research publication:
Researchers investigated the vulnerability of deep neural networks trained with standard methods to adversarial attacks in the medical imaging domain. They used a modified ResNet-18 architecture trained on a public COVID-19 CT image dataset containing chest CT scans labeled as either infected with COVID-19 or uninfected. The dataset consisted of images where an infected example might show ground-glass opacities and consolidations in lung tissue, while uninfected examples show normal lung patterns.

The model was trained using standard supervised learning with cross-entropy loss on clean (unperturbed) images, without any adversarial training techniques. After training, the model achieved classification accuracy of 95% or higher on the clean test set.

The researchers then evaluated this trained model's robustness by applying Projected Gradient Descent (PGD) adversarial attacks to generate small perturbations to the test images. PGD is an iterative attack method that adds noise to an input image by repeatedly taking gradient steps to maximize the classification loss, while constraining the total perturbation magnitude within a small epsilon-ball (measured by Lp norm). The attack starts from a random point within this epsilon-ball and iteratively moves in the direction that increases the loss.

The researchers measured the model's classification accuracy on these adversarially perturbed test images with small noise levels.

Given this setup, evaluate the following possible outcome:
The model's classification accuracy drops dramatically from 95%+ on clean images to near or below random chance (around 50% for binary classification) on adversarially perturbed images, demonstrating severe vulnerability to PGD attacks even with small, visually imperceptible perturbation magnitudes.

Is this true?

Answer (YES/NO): YES